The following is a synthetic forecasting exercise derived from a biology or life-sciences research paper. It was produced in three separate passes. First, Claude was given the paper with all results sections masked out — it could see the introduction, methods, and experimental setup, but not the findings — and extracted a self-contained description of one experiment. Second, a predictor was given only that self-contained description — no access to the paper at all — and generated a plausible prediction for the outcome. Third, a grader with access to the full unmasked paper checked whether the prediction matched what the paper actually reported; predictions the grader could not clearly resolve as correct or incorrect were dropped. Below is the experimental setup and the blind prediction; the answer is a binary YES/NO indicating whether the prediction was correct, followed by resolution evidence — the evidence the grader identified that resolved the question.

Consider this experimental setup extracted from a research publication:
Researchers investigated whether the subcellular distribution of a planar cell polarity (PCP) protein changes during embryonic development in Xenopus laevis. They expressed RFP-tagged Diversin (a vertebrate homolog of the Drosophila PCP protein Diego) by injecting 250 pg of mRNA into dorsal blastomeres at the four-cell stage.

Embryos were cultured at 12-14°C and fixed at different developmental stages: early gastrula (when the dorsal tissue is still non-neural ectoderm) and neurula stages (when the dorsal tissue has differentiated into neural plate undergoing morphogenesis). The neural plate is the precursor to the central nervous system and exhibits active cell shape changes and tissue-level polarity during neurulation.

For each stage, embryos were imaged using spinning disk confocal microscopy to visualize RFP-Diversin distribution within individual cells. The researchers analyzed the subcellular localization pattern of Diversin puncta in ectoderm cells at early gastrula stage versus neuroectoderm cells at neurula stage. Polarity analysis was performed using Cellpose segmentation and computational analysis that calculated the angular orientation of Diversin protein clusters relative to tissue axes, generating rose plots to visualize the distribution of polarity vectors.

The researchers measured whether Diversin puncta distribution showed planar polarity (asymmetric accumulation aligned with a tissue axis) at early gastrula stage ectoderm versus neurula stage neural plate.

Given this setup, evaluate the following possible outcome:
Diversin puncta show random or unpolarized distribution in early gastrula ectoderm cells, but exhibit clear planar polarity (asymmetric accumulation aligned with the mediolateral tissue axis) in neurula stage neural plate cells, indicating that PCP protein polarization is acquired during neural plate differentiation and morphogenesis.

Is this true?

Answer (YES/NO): YES